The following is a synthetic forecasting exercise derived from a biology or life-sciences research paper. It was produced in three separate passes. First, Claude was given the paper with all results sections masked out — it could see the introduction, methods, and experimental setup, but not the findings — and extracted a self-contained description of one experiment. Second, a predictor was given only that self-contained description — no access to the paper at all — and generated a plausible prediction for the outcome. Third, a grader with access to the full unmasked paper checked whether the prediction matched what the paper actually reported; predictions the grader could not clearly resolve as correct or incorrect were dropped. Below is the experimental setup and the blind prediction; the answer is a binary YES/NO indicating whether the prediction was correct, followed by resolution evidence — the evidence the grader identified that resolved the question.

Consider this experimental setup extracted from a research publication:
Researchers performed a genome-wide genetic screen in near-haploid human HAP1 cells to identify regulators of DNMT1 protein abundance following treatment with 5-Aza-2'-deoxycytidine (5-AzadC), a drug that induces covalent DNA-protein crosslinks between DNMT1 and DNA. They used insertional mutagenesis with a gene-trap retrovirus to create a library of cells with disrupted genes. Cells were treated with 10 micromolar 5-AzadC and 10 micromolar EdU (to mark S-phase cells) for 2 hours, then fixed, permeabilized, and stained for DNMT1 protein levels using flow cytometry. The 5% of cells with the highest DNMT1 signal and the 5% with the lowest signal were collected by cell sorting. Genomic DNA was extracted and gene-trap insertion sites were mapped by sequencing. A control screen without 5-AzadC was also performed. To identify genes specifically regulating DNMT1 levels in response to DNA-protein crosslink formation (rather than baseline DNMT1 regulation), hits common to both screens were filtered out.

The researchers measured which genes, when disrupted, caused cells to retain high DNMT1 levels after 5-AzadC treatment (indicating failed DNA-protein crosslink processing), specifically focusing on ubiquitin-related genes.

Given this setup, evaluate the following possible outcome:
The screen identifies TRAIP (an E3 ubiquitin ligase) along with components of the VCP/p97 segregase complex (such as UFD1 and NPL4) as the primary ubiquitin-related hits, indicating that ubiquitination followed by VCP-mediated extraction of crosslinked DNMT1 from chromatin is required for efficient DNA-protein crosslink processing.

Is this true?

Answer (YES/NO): NO